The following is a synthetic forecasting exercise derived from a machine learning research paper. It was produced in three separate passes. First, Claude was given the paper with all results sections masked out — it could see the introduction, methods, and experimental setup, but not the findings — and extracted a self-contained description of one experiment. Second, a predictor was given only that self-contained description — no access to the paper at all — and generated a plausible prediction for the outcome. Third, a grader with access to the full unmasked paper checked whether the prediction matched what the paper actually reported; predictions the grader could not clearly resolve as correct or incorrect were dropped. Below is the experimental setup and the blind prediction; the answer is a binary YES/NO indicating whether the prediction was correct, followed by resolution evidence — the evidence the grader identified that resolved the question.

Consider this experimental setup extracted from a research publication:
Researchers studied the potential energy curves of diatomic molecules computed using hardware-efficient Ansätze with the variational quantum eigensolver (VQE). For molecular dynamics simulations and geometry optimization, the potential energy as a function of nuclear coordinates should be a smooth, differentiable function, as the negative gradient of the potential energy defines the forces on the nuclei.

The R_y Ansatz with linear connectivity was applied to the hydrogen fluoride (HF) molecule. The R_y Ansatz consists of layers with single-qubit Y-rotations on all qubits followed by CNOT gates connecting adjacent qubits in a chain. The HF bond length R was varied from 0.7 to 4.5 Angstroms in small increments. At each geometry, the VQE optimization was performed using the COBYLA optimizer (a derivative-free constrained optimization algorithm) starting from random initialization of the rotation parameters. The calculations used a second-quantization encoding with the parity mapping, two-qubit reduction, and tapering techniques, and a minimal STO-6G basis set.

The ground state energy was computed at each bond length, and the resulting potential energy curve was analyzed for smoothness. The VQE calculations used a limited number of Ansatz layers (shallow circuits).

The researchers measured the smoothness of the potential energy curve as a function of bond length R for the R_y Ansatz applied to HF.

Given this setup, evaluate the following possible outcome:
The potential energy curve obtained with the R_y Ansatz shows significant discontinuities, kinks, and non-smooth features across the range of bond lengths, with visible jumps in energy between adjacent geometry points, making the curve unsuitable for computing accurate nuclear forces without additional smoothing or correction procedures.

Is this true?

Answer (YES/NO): NO